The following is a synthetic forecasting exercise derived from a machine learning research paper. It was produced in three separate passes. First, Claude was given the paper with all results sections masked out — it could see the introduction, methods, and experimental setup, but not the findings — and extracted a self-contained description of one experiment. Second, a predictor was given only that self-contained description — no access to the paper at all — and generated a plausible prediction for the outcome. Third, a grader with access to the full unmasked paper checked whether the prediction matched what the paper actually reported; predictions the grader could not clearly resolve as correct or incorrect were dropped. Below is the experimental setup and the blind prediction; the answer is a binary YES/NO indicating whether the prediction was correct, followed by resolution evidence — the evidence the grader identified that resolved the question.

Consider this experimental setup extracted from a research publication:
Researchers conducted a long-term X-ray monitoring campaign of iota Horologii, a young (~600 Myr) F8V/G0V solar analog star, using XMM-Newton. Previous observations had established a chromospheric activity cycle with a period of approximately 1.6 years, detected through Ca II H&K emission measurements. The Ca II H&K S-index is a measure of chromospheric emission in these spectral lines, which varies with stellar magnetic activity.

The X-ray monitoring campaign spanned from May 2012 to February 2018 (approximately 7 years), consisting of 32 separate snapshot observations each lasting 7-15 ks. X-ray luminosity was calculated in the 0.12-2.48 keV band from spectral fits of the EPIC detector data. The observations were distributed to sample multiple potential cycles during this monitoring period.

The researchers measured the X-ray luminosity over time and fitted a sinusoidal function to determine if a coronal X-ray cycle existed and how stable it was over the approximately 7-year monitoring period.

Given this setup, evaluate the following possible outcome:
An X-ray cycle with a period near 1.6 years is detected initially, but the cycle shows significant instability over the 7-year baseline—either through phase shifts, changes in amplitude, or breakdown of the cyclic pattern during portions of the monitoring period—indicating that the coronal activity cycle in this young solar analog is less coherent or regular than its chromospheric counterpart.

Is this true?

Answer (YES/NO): NO